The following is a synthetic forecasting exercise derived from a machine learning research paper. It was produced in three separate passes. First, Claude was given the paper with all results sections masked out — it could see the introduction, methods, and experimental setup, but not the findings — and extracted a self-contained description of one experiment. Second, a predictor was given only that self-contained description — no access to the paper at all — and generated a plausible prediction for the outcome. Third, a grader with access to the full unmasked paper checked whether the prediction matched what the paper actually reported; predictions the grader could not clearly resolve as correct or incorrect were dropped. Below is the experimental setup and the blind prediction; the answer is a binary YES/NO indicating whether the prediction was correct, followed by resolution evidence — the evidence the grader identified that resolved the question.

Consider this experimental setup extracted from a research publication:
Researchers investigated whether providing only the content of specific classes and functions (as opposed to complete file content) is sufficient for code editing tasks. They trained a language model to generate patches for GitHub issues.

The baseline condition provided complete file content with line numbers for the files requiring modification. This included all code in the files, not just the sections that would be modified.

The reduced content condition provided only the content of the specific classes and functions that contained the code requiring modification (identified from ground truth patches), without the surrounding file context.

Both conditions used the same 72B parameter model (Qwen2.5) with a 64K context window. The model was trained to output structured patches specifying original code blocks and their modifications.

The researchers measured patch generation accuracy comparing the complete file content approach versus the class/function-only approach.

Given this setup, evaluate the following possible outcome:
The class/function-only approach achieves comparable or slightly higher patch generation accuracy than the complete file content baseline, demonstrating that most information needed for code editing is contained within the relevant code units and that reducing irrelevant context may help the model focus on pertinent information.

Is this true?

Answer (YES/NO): NO